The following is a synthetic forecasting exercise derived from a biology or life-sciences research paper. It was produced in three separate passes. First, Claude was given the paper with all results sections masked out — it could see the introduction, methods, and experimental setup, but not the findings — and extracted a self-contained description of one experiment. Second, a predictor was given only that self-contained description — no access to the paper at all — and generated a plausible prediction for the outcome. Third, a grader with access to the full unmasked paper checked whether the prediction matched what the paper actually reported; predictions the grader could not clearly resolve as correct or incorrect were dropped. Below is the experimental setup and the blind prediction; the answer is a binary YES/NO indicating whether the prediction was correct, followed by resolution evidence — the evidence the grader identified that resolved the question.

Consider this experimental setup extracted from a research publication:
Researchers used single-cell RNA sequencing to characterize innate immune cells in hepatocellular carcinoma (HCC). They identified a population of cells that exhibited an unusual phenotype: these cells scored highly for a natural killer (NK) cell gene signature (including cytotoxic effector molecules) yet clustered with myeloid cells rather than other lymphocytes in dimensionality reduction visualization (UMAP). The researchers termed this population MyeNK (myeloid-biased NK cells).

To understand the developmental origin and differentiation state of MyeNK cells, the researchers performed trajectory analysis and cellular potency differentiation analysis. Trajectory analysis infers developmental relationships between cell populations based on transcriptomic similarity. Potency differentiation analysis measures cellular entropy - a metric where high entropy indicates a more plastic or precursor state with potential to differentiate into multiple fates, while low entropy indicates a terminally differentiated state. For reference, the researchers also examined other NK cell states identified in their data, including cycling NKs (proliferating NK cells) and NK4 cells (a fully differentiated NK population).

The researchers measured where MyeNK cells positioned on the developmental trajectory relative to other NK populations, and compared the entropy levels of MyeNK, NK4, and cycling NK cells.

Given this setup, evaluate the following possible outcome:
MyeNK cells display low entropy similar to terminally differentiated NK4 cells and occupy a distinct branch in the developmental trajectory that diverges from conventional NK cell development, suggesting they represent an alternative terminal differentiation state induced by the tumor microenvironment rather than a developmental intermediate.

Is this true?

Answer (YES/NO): YES